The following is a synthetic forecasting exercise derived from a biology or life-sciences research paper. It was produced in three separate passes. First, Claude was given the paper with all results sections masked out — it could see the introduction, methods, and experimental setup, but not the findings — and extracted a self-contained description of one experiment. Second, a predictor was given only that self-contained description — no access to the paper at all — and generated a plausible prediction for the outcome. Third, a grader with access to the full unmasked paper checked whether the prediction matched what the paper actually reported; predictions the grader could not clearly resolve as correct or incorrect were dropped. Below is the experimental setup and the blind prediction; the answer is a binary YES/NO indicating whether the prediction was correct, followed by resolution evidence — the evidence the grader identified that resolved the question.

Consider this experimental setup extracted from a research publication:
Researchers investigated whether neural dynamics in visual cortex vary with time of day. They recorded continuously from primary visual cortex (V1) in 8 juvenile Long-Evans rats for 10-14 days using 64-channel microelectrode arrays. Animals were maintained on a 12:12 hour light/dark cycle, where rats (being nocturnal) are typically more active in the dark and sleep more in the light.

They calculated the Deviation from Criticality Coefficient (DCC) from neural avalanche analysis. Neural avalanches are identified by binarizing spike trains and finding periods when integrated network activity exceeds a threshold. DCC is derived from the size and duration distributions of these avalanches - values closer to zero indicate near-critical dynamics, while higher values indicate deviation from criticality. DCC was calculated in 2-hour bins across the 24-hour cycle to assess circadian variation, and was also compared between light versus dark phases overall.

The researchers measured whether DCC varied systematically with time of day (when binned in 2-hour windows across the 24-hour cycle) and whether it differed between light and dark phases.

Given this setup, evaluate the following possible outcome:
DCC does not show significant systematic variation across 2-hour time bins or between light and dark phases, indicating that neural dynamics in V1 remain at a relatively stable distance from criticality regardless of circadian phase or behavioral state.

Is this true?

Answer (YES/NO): NO